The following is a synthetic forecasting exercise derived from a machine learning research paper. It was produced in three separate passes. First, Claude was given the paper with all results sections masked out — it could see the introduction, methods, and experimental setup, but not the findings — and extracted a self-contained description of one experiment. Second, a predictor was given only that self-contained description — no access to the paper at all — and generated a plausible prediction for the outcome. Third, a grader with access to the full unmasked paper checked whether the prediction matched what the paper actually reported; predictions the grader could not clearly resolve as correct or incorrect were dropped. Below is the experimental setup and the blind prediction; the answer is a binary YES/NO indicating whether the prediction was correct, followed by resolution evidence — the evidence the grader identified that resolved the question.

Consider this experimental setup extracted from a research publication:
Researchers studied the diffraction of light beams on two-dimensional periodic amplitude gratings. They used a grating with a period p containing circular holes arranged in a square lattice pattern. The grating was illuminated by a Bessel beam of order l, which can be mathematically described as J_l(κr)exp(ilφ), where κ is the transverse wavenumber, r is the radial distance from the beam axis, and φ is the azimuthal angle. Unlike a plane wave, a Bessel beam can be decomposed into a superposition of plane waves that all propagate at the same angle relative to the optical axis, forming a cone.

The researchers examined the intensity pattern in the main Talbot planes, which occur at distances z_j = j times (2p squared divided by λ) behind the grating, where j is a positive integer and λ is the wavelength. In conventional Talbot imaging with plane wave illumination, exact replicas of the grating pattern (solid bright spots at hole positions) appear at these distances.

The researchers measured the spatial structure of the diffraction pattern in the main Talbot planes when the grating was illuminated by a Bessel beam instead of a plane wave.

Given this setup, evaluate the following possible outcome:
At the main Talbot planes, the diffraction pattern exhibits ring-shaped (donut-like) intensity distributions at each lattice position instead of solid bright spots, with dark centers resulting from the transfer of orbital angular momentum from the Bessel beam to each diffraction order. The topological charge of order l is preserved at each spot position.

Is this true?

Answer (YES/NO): NO